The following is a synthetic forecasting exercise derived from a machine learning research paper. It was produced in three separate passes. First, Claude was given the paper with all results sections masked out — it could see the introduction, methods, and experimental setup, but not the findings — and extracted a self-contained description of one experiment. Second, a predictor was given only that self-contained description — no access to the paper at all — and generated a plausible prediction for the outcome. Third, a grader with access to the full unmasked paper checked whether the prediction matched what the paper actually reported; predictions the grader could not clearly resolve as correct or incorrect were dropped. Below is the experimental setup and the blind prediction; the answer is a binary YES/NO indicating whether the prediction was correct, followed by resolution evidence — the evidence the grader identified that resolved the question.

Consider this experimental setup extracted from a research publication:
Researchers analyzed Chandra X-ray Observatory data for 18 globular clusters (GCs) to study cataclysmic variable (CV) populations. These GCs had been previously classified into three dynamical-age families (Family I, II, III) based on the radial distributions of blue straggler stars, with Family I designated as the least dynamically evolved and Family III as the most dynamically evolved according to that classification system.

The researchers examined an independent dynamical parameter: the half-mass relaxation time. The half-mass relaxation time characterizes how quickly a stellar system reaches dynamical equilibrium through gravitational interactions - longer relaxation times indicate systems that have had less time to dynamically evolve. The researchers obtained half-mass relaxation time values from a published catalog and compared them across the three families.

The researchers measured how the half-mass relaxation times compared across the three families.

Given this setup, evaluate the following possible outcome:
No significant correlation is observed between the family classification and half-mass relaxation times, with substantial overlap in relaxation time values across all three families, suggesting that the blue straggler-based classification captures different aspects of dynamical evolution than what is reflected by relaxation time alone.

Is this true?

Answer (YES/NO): NO